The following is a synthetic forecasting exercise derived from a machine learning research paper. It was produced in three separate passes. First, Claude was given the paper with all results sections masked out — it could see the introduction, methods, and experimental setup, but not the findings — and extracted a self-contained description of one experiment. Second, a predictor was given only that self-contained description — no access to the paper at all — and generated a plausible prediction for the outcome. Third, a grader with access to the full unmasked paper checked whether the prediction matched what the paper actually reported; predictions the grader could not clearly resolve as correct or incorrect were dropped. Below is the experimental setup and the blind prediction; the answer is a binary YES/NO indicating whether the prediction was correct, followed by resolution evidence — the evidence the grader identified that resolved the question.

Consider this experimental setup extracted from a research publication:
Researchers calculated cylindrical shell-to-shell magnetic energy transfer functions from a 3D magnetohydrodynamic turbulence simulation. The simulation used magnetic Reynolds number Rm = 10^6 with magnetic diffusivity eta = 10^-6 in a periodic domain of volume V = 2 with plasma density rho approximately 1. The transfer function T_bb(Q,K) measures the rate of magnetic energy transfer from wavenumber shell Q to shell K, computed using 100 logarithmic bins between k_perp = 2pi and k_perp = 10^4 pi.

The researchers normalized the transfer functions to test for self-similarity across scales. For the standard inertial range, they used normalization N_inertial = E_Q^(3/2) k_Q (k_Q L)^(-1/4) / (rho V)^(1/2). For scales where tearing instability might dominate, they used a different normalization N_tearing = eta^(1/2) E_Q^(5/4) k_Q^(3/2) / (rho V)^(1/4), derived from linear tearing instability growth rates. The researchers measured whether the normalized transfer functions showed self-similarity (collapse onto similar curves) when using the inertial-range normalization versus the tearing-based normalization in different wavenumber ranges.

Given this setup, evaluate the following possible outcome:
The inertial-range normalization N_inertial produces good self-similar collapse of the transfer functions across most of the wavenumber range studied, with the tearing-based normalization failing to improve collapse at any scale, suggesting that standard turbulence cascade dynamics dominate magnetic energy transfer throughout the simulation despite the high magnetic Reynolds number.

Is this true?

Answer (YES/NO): NO